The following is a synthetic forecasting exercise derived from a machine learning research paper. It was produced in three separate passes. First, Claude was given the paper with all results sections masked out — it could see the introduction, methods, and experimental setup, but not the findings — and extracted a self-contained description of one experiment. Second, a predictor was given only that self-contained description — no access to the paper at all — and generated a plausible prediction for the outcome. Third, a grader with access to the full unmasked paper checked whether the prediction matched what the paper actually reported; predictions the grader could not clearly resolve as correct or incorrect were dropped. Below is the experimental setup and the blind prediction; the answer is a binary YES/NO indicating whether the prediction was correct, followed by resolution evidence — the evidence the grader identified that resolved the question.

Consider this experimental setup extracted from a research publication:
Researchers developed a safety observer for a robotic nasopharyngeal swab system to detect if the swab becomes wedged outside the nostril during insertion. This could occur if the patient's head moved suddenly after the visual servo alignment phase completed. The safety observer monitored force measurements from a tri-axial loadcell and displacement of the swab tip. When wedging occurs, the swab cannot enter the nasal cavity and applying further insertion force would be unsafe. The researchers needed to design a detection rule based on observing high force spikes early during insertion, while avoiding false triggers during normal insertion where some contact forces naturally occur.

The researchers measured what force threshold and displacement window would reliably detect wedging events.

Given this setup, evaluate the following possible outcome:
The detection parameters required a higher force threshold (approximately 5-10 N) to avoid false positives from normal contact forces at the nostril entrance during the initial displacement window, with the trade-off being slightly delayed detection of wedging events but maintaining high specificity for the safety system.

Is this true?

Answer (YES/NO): NO